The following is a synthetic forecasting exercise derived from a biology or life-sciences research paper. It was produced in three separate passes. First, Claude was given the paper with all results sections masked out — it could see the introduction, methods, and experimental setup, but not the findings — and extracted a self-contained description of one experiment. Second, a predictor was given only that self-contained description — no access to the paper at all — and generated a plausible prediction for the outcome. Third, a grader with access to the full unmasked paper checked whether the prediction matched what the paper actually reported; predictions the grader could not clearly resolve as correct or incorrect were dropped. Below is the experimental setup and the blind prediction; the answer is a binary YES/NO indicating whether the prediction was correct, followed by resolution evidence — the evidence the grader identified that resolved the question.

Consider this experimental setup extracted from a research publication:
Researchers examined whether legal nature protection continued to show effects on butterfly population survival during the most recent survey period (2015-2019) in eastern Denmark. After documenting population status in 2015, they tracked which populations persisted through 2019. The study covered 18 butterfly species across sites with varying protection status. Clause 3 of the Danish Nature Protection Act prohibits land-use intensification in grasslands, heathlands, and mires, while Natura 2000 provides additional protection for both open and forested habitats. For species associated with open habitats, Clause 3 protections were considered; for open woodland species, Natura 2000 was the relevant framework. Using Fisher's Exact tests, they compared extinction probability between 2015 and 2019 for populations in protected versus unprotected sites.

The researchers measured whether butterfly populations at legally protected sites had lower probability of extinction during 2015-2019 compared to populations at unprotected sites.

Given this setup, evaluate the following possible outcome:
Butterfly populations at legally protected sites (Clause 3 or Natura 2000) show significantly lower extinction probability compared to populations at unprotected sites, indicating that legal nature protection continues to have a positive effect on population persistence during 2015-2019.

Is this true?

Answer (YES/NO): NO